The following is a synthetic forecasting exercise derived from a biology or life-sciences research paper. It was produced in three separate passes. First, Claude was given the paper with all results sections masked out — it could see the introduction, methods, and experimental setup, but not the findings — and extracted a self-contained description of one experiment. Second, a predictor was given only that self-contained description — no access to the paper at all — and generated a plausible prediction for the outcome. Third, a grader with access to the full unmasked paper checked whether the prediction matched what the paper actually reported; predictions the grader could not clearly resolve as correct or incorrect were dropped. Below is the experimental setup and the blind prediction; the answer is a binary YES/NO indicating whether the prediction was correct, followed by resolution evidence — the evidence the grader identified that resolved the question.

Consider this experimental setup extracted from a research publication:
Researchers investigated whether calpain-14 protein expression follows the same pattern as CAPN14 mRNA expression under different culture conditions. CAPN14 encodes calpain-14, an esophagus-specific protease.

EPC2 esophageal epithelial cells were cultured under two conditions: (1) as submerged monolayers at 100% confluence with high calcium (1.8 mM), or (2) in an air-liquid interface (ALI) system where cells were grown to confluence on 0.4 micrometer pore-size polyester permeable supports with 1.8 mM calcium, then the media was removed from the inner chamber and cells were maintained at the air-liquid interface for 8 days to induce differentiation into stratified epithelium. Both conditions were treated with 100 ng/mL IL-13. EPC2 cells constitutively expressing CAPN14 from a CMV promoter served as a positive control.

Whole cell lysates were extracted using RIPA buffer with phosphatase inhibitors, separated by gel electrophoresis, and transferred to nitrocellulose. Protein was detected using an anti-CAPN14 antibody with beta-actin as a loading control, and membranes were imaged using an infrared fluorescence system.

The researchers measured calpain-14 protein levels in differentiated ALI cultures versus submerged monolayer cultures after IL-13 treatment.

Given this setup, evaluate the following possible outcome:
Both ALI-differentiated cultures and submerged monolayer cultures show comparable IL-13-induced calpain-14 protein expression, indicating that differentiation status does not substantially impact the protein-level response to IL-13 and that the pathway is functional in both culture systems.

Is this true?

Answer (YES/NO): NO